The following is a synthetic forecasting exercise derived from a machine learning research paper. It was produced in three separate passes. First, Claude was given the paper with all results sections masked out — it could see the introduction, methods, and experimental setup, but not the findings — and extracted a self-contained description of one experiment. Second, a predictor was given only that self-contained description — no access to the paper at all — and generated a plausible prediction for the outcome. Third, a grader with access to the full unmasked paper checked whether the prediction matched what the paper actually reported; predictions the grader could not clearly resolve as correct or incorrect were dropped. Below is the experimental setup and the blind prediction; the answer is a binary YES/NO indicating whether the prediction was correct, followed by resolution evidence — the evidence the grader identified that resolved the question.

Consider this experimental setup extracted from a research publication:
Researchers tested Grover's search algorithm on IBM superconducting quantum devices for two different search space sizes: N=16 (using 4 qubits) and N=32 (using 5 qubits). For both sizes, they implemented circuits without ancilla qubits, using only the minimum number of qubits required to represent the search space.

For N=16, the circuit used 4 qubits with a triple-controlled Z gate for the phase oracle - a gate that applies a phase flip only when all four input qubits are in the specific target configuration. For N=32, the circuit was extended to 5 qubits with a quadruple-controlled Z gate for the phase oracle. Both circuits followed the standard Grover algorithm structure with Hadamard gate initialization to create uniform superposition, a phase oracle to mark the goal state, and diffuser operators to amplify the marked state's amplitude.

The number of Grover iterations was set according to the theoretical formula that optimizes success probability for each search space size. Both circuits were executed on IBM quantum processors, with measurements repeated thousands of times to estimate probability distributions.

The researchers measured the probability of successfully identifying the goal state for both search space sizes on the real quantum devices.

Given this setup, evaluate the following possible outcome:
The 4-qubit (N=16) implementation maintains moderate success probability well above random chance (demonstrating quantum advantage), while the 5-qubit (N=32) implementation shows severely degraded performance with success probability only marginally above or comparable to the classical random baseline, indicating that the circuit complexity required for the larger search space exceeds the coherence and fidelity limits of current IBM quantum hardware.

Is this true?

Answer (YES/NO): YES